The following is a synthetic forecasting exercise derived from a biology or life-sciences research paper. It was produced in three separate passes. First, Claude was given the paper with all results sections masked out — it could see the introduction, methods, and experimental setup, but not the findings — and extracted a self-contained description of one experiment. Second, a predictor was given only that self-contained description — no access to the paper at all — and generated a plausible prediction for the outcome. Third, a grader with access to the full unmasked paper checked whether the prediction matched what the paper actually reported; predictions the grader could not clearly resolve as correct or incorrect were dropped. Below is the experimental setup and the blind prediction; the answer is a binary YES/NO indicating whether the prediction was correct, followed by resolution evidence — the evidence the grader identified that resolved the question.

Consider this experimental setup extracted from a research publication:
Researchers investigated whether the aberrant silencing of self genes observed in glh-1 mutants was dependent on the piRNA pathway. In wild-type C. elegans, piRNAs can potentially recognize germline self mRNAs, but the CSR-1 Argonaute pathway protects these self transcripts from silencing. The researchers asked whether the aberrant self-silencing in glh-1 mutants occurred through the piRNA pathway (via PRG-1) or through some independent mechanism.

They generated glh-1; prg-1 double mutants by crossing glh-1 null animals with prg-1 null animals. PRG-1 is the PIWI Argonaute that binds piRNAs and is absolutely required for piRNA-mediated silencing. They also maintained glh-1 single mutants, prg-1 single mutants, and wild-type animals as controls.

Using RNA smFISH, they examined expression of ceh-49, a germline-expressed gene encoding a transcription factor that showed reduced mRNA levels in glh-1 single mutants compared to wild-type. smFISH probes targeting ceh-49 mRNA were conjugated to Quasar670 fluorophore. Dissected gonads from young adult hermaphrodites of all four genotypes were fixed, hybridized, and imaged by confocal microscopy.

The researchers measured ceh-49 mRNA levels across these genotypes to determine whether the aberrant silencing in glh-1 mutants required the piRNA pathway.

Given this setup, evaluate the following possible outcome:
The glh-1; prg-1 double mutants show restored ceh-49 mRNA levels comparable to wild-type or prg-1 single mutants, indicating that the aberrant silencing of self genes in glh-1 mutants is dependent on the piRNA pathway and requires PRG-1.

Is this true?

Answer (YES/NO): YES